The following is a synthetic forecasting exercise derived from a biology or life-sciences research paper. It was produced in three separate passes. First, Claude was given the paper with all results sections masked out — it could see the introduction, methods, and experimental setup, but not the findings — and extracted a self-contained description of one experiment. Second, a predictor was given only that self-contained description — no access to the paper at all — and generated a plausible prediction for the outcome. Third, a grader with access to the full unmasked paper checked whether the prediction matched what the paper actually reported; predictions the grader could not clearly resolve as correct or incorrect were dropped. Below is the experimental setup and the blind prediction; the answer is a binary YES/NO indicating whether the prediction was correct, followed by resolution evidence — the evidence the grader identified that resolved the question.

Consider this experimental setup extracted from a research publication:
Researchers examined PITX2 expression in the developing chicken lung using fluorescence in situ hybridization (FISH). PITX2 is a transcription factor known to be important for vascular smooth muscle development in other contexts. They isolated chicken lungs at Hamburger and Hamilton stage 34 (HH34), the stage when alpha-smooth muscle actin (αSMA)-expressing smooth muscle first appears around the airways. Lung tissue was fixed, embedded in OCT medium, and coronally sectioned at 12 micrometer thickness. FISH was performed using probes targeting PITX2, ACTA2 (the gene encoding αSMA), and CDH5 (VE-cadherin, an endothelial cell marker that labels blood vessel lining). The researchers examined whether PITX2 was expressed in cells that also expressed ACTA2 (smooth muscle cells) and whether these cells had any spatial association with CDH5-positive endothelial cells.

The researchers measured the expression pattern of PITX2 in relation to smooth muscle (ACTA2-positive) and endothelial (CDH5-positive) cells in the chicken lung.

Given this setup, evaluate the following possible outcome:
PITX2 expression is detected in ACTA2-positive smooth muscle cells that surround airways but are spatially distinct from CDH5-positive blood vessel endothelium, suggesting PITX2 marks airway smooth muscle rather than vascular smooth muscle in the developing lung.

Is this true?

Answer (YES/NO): NO